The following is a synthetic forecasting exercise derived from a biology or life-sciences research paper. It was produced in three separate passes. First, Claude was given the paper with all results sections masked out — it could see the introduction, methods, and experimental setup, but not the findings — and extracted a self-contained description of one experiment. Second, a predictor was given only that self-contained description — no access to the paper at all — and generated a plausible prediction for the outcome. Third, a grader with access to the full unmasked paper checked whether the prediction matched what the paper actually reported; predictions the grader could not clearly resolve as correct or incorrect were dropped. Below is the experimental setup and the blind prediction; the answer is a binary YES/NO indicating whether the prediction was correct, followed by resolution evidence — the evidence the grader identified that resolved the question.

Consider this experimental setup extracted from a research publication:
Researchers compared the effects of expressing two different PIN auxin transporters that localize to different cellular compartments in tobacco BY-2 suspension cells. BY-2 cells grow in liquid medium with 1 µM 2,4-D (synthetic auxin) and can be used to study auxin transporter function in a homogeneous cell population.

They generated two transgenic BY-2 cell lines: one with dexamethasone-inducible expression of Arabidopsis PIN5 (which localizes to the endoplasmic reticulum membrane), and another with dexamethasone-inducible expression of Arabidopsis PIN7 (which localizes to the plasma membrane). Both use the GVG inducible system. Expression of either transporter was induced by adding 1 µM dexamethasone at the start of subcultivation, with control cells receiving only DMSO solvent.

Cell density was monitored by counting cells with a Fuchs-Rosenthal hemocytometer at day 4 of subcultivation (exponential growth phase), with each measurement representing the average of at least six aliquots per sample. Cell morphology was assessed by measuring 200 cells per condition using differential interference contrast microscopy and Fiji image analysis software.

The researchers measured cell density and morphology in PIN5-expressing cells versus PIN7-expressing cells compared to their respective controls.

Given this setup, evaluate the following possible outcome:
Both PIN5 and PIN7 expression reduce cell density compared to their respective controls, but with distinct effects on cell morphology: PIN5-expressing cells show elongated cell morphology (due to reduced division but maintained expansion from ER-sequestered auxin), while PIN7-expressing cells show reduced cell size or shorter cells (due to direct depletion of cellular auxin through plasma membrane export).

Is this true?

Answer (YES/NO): NO